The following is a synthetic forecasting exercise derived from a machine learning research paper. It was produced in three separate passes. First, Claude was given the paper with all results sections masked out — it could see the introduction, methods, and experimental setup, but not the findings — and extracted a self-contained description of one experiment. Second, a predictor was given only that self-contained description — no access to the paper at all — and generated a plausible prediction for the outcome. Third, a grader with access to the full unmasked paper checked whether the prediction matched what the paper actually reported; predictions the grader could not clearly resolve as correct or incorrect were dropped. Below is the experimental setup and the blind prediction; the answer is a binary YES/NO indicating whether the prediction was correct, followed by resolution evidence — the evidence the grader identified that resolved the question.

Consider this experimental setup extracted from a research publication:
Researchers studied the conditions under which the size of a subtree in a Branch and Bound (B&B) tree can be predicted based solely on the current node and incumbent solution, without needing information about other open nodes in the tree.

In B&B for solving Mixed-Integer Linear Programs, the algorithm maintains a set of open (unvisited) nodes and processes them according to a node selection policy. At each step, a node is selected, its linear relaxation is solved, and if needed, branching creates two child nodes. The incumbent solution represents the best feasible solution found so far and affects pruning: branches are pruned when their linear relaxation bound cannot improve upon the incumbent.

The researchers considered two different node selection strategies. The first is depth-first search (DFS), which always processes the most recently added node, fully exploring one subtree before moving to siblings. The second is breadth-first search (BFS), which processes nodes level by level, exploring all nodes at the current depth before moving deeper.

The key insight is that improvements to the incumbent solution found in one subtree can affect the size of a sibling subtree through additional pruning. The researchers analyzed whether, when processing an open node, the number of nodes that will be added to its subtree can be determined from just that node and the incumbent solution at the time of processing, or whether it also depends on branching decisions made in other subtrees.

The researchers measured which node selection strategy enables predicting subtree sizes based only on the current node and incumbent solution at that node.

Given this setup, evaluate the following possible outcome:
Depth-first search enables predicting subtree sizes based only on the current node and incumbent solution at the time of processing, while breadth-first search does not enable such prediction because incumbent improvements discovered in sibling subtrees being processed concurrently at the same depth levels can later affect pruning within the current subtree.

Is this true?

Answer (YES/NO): YES